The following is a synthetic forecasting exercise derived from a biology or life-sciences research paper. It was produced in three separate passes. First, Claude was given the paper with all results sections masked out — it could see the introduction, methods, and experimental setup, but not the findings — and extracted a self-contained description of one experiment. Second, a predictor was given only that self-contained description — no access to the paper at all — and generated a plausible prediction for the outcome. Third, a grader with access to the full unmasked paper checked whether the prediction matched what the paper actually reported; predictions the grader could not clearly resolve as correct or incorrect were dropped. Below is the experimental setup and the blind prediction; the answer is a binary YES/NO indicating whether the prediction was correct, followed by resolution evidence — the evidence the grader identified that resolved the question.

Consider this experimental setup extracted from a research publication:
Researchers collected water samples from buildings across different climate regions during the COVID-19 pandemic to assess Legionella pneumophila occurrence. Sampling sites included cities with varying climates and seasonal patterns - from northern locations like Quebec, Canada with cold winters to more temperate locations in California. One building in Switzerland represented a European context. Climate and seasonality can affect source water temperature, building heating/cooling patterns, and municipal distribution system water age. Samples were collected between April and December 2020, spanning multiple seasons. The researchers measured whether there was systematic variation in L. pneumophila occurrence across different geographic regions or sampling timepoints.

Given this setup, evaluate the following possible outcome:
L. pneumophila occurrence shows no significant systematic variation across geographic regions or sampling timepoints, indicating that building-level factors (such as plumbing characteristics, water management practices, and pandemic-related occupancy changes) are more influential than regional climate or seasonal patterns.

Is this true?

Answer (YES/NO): YES